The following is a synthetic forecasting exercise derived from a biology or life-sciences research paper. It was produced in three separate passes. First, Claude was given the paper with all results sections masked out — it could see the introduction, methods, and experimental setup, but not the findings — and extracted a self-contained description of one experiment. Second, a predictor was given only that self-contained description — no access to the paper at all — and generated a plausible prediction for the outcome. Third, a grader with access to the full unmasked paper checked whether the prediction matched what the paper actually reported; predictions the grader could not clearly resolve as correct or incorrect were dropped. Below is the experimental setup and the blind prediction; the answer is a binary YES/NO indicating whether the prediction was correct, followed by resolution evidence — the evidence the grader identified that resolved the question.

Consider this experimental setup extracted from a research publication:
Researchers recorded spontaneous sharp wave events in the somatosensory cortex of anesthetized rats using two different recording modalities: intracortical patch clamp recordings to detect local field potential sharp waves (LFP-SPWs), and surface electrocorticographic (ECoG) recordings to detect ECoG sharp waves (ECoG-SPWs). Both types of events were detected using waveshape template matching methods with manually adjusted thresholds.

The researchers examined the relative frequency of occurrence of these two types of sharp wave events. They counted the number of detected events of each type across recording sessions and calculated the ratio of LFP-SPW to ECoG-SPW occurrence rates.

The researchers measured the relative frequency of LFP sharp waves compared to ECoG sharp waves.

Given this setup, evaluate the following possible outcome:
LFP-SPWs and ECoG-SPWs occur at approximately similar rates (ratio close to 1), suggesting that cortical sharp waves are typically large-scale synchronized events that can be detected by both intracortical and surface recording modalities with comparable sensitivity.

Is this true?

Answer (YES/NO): NO